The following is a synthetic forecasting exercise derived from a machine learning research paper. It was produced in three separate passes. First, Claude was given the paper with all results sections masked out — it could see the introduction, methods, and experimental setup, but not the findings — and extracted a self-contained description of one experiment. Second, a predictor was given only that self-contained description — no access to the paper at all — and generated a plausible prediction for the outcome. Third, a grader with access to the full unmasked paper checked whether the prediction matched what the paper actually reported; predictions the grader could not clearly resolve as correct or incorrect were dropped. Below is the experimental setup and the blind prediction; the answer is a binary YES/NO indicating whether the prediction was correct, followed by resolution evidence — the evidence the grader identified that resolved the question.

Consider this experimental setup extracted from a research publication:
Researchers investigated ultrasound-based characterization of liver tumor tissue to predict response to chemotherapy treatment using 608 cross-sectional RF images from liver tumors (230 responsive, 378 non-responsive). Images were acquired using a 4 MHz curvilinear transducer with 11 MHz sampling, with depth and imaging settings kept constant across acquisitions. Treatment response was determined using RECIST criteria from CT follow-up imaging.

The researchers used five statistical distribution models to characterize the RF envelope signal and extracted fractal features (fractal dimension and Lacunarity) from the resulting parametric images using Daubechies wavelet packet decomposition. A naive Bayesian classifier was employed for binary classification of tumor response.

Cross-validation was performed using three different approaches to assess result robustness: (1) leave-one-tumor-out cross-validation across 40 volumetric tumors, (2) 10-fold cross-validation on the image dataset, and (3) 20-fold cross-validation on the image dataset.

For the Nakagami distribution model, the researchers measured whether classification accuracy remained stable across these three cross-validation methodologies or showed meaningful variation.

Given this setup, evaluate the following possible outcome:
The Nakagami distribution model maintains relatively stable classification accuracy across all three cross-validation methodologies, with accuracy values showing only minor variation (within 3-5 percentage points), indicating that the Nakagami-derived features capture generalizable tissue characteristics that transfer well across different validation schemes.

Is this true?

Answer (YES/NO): YES